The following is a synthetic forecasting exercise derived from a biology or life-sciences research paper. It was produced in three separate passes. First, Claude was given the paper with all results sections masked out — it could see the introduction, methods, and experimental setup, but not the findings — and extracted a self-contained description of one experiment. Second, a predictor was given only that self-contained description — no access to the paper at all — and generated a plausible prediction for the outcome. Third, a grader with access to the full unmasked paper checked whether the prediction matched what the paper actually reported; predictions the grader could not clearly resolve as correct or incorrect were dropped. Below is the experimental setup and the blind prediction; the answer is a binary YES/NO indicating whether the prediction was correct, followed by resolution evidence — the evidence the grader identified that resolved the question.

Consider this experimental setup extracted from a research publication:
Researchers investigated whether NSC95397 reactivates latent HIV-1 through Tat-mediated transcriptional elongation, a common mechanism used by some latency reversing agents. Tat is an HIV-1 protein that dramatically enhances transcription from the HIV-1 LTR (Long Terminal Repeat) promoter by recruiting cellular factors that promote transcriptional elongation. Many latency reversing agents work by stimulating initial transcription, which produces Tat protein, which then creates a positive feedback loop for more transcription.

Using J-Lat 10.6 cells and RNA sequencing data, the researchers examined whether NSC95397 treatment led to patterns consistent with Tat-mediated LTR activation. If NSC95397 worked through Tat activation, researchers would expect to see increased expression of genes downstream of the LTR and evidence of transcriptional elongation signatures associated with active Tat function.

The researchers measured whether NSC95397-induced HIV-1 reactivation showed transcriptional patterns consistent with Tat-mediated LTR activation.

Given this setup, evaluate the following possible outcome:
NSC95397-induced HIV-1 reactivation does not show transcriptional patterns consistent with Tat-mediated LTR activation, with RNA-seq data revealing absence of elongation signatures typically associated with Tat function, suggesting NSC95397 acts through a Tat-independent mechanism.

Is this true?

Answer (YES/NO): YES